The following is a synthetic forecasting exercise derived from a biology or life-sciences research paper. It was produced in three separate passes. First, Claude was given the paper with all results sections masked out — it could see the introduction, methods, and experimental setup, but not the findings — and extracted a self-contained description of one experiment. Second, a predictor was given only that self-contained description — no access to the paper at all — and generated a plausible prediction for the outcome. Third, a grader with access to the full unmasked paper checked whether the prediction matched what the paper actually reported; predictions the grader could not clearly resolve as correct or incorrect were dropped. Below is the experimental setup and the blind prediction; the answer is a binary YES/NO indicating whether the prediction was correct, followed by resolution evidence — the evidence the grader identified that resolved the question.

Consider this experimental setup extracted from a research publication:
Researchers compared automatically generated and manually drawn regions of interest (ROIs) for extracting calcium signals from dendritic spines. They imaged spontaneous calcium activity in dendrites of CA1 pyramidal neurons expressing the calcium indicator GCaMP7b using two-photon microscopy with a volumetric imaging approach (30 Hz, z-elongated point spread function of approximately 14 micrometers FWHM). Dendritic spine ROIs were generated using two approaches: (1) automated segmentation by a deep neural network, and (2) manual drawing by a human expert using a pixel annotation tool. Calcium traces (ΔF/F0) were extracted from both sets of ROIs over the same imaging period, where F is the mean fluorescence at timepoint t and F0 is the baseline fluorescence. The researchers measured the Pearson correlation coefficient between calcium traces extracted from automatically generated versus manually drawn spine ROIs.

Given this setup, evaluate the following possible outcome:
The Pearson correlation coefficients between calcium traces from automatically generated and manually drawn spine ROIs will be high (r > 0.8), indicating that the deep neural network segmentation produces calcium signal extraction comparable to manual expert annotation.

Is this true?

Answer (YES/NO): YES